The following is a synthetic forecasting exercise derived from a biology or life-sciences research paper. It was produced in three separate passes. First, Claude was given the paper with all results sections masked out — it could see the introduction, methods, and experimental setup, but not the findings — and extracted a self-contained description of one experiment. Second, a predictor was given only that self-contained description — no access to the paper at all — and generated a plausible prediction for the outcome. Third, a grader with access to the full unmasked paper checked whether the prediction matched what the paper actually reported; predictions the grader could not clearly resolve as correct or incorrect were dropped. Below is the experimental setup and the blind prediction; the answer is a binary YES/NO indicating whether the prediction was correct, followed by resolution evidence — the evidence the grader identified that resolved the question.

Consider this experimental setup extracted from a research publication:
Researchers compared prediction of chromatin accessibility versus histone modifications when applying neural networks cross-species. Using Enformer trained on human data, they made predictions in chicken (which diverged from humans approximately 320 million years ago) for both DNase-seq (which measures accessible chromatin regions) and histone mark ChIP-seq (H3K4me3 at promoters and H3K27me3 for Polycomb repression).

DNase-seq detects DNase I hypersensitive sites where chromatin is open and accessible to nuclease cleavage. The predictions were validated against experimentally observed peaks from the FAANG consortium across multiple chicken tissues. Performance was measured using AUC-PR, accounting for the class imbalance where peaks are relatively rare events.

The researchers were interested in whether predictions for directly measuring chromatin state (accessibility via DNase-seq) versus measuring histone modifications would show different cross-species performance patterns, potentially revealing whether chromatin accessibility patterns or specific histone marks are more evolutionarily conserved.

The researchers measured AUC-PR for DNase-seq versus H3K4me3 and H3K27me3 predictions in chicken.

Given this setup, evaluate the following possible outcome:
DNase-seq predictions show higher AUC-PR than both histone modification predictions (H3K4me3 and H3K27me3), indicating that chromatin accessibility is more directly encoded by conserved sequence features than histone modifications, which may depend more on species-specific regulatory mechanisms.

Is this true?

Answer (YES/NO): NO